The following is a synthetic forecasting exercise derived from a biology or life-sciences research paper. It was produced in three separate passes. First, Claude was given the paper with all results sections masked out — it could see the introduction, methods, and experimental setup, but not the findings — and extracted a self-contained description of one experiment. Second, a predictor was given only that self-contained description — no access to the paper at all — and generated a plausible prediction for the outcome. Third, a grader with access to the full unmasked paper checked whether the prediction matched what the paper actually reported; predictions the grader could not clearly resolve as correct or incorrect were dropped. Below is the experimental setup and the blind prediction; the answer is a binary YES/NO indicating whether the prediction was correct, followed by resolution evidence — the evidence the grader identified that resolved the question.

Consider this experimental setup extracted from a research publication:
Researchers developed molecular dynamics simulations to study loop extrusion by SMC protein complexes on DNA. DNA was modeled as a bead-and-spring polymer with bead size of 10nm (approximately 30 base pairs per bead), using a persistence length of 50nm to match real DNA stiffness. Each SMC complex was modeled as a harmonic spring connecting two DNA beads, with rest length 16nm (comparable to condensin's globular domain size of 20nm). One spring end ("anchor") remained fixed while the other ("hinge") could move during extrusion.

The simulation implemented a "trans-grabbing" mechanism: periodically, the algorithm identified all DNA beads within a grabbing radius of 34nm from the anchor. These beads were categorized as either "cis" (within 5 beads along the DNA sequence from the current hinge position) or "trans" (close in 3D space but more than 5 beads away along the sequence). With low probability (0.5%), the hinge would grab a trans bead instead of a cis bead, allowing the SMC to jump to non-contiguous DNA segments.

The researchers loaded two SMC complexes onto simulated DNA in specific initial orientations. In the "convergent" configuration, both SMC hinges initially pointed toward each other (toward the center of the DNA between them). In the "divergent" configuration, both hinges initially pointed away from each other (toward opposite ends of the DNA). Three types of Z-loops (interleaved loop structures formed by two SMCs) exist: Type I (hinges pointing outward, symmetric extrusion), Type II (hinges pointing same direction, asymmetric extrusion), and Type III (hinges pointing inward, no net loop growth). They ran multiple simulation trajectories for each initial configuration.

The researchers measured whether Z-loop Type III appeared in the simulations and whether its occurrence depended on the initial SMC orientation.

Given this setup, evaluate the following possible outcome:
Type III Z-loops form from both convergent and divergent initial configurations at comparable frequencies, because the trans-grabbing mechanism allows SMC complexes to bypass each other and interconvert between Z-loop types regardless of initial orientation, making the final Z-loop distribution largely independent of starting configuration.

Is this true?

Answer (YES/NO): NO